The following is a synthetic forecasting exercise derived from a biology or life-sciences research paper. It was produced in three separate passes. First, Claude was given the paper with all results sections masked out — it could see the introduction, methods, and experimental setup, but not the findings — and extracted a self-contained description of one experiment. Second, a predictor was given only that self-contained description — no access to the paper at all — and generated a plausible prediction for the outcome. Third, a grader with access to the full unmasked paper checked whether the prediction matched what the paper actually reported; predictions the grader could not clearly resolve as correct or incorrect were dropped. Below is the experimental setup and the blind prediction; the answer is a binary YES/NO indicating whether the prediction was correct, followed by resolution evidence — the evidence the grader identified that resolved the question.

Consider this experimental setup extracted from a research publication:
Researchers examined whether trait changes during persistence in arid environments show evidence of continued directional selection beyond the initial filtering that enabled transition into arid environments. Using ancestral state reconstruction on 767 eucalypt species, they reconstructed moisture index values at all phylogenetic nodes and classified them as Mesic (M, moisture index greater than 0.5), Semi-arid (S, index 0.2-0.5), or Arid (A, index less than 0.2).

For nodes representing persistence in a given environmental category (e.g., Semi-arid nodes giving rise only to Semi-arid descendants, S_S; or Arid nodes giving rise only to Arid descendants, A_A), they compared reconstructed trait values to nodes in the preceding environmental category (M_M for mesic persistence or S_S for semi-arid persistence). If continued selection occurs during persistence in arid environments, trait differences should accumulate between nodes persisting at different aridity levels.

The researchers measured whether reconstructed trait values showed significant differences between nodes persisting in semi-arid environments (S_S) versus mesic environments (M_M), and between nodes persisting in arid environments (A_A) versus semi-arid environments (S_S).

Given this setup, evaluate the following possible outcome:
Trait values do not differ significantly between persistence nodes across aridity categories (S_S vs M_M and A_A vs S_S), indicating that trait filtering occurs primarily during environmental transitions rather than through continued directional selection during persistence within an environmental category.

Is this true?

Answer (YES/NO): NO